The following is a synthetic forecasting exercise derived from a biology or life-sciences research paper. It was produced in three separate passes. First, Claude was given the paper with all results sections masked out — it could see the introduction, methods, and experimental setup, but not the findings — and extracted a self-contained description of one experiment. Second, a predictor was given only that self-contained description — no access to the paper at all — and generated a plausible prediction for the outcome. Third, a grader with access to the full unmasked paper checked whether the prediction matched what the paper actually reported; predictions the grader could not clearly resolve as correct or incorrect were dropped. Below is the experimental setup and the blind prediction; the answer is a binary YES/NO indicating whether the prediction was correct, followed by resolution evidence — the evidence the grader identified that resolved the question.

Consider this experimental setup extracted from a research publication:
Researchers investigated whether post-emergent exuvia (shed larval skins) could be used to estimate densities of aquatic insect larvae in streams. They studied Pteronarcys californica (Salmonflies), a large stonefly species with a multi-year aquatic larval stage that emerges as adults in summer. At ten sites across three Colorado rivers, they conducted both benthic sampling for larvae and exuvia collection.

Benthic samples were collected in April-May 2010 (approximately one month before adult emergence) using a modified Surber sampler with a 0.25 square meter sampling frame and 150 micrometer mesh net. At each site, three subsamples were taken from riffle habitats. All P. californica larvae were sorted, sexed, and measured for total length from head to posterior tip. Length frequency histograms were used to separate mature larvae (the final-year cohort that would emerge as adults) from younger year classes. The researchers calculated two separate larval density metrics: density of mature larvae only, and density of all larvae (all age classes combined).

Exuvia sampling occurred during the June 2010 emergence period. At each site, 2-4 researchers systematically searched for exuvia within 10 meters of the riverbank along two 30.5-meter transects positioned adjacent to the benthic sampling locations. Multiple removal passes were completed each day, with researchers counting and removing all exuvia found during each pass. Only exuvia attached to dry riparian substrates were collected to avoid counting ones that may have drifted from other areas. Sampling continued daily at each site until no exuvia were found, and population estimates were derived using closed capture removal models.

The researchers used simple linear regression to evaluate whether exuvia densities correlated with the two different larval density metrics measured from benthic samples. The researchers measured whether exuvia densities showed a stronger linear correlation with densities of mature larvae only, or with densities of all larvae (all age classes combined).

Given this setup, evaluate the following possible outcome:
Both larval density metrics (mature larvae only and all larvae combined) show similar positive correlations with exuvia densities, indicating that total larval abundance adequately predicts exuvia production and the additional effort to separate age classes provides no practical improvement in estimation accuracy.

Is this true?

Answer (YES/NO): YES